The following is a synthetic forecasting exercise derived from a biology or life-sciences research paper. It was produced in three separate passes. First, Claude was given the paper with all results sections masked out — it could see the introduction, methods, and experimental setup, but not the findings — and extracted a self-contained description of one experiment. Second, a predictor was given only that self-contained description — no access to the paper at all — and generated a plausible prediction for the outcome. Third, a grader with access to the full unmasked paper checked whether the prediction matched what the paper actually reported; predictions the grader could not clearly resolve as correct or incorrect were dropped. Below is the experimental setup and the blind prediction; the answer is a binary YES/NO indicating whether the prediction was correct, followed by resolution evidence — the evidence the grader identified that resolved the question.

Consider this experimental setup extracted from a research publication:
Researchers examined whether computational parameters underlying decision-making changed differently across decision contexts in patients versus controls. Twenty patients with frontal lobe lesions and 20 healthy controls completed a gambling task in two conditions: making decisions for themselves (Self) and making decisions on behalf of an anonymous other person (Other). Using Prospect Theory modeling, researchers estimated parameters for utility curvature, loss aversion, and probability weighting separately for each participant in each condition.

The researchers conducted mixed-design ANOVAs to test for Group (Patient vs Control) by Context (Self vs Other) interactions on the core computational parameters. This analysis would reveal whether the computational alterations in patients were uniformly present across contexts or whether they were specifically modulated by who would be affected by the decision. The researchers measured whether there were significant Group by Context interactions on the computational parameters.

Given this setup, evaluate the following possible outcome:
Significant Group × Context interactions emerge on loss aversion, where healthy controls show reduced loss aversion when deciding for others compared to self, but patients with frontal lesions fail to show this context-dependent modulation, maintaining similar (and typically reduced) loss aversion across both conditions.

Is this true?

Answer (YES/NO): NO